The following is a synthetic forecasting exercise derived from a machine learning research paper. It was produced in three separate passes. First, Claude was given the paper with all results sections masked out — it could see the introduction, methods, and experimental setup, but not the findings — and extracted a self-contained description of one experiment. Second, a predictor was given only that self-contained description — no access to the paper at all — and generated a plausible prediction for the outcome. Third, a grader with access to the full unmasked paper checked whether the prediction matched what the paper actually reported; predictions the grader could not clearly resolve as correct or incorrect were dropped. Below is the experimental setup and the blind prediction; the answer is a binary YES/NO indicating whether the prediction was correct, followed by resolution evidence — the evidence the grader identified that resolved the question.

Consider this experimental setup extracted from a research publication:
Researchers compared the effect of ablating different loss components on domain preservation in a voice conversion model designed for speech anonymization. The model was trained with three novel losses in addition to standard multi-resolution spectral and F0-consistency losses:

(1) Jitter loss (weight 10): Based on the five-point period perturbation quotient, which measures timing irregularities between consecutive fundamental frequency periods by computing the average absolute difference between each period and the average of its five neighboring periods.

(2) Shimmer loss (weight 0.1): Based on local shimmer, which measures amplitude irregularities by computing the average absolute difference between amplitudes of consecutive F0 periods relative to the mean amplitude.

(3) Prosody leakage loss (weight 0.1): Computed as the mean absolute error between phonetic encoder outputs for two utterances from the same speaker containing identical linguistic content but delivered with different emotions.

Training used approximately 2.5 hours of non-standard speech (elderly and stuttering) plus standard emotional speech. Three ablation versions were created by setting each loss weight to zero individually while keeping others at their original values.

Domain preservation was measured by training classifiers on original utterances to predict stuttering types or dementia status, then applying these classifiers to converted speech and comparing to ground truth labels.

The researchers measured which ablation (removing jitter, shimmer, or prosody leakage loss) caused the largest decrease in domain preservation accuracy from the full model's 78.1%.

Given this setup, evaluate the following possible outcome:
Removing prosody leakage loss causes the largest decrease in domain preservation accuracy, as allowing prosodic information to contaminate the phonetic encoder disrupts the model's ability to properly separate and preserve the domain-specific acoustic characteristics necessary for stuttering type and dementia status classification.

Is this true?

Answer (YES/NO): NO